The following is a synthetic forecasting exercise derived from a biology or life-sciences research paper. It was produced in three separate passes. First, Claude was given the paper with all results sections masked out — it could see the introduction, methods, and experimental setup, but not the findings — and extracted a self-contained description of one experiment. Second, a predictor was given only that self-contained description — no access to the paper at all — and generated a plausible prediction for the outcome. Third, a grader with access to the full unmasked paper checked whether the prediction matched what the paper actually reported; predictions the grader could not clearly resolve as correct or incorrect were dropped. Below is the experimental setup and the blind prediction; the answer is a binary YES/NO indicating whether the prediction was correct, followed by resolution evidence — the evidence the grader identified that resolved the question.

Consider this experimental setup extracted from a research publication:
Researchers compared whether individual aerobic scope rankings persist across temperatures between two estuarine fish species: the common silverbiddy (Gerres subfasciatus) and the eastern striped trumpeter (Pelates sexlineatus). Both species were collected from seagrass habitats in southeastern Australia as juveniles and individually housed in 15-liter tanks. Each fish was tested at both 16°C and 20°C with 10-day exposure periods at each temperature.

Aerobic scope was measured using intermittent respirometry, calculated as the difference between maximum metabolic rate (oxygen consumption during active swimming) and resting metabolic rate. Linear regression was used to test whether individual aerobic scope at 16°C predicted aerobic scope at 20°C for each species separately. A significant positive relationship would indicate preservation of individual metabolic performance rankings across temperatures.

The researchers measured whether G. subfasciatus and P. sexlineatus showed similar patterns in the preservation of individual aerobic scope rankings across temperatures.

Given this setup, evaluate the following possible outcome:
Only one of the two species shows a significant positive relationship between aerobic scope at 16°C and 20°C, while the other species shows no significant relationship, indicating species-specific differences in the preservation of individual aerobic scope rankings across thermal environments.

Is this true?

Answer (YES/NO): YES